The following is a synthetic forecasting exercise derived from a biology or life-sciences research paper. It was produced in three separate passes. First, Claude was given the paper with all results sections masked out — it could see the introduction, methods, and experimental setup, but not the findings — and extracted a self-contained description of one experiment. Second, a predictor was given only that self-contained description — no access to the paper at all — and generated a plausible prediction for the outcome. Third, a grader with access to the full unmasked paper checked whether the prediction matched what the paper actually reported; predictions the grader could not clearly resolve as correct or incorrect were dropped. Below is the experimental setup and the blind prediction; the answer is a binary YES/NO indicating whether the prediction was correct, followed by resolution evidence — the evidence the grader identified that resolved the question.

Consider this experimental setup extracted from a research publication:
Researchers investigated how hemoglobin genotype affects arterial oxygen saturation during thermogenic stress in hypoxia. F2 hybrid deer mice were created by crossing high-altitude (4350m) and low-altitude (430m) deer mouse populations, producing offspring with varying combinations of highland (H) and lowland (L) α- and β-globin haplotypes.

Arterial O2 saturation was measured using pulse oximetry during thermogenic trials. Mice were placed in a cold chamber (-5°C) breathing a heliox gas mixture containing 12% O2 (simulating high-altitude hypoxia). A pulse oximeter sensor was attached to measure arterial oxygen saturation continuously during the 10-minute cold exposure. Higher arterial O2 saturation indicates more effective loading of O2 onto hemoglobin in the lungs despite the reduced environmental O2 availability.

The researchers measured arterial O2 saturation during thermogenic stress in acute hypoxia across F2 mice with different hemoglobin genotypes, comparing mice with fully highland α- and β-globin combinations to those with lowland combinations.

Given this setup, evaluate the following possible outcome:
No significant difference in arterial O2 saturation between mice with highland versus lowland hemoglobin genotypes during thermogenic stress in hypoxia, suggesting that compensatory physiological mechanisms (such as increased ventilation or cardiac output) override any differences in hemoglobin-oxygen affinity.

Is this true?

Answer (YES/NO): NO